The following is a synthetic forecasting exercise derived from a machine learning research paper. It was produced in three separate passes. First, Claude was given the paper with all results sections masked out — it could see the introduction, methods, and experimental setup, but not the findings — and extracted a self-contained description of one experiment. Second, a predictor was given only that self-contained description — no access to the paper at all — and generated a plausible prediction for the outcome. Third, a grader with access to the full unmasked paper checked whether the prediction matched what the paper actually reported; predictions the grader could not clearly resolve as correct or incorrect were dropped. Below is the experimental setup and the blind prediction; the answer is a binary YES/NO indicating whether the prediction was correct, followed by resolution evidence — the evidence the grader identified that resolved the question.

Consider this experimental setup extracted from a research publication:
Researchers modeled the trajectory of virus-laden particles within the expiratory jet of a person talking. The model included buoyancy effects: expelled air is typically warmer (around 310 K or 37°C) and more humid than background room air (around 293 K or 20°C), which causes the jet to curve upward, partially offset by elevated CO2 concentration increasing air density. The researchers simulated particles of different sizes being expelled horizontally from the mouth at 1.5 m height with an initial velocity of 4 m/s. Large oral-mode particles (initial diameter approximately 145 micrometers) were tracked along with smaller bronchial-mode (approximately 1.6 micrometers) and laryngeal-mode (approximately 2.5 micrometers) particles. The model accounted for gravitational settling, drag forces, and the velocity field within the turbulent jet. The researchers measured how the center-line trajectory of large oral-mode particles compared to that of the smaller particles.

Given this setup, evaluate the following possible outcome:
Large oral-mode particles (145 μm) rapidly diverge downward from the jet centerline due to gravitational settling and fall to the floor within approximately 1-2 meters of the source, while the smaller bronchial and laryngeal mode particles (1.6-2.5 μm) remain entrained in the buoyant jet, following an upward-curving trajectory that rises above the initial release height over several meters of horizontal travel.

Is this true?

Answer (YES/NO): NO